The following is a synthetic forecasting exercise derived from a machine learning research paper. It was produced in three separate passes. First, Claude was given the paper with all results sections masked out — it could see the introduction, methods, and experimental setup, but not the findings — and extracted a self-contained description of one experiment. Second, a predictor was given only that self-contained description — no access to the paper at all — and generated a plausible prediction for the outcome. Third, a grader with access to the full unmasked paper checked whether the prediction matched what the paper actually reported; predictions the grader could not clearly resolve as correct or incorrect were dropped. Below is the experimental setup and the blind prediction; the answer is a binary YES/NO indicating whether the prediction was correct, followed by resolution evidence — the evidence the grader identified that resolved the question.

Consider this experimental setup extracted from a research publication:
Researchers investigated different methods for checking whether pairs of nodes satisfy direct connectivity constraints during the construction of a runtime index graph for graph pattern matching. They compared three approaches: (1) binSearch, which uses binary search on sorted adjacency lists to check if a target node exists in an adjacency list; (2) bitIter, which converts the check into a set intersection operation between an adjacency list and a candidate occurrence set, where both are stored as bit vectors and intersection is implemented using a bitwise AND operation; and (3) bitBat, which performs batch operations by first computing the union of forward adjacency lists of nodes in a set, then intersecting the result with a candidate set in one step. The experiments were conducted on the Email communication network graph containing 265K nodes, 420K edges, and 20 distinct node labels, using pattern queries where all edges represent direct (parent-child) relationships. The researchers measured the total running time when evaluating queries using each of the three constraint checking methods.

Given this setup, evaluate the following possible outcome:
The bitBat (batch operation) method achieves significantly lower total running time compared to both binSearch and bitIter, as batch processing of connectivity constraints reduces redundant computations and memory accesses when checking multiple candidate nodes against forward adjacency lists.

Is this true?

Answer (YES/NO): YES